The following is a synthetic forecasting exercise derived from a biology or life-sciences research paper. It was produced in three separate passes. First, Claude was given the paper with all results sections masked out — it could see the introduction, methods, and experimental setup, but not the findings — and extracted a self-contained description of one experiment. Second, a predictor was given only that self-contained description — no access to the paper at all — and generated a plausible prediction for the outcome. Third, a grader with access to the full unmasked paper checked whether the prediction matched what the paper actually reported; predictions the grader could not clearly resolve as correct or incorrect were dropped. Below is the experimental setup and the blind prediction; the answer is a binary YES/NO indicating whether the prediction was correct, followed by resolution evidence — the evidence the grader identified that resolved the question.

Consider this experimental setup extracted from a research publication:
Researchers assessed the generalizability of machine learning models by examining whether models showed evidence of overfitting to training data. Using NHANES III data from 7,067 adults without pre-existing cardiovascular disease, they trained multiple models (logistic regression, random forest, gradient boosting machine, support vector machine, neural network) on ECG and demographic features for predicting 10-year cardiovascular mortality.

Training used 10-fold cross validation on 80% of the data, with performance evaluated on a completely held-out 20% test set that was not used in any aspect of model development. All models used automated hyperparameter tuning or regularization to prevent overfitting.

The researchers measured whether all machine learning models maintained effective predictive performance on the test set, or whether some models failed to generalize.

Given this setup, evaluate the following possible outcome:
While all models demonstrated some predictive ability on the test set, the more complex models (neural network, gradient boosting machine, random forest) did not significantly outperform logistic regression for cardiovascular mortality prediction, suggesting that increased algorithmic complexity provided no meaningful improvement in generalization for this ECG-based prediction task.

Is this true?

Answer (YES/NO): NO